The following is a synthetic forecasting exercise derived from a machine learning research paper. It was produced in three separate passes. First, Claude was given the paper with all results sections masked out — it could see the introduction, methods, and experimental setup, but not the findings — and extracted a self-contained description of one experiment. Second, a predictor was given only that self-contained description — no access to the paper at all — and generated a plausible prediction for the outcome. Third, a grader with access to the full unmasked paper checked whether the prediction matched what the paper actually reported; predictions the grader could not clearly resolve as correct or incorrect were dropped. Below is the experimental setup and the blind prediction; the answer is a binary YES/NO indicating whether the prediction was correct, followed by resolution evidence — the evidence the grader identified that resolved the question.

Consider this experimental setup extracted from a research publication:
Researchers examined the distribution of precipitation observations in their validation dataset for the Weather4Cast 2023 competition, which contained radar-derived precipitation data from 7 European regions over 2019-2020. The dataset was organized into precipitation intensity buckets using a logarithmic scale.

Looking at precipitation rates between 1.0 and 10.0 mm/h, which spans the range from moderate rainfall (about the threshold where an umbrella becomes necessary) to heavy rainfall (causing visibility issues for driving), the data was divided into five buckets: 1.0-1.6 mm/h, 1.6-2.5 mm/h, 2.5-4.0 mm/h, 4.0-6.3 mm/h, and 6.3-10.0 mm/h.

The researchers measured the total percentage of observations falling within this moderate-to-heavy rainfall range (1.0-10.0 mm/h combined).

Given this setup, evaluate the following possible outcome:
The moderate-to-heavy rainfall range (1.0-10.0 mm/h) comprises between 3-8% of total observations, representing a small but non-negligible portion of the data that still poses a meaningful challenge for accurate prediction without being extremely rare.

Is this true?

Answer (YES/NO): NO